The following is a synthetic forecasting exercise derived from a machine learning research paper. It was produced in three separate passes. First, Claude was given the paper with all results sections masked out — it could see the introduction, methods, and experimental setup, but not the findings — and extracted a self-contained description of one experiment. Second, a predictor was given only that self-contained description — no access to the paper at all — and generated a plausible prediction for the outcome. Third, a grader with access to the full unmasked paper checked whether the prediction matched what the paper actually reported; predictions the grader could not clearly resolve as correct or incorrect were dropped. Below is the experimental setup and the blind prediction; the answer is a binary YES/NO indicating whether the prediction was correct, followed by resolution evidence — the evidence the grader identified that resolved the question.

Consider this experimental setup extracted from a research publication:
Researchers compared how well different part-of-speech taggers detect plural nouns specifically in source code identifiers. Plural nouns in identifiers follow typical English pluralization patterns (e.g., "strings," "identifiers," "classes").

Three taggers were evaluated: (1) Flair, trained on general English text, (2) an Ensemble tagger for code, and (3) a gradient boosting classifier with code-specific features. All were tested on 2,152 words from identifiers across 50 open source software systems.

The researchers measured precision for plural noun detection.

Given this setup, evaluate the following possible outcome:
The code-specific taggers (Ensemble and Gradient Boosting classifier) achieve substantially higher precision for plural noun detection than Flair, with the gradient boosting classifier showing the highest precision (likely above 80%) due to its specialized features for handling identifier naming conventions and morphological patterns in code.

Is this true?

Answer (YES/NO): NO